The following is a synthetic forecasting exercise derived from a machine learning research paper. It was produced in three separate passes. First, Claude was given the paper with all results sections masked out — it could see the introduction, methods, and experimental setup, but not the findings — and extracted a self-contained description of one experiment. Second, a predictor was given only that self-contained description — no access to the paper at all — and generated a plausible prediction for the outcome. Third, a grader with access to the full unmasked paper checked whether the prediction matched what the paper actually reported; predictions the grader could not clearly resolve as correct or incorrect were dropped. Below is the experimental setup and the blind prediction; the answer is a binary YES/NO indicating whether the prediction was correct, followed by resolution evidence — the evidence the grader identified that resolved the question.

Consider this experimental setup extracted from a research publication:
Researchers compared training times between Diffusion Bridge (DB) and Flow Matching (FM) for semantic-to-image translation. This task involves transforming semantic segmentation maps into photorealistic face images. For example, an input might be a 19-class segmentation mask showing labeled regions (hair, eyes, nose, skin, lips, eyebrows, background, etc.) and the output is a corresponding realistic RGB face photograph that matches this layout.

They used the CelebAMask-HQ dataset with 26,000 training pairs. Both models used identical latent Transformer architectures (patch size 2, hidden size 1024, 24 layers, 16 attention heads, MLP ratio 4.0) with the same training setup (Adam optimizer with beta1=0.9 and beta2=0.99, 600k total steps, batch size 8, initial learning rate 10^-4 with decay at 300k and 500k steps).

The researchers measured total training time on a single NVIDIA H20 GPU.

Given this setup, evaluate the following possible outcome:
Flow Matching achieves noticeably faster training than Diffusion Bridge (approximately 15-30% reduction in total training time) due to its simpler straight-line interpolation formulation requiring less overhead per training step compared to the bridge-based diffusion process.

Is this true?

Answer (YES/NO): NO